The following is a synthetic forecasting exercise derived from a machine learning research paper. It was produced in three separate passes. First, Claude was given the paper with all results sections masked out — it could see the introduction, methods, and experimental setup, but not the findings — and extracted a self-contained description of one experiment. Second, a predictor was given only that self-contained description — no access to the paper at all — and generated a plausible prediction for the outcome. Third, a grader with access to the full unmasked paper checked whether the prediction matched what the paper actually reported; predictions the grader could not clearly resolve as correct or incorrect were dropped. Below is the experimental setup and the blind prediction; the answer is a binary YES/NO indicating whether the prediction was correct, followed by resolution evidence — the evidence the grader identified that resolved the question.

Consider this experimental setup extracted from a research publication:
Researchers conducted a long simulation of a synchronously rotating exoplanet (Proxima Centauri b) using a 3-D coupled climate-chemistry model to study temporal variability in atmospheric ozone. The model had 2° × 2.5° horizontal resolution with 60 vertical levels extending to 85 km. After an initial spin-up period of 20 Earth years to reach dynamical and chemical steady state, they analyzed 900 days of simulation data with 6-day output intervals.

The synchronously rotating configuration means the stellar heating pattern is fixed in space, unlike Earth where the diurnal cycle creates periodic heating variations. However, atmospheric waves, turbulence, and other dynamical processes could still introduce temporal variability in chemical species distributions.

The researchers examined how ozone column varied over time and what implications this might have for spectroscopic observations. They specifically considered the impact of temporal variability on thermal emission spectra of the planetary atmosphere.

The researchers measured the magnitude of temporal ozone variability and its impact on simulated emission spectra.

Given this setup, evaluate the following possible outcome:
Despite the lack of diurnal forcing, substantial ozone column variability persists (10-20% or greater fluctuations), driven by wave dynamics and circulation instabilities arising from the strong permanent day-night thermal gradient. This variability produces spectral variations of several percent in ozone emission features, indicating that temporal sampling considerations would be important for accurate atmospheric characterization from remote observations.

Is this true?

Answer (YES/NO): NO